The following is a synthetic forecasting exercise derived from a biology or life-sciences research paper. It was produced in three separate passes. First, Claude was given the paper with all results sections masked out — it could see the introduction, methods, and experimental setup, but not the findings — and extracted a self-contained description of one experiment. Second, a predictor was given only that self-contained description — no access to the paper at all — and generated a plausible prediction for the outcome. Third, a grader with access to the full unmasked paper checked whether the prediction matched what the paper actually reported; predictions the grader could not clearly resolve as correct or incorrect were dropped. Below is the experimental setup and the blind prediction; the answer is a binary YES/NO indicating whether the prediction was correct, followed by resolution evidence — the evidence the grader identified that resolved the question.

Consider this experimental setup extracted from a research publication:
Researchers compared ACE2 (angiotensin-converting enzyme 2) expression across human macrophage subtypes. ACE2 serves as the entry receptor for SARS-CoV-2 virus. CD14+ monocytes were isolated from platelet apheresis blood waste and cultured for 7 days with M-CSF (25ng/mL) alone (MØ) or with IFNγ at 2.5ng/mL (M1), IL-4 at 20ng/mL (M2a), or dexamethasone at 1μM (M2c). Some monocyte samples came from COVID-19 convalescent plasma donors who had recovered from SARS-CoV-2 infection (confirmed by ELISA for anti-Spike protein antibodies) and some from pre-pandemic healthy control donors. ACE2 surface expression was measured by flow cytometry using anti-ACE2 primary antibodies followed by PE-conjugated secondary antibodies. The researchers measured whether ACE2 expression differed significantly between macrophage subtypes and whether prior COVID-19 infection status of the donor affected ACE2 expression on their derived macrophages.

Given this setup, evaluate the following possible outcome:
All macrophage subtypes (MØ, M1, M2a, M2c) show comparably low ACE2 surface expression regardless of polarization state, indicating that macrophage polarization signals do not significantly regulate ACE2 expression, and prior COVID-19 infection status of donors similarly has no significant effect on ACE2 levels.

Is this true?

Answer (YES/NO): YES